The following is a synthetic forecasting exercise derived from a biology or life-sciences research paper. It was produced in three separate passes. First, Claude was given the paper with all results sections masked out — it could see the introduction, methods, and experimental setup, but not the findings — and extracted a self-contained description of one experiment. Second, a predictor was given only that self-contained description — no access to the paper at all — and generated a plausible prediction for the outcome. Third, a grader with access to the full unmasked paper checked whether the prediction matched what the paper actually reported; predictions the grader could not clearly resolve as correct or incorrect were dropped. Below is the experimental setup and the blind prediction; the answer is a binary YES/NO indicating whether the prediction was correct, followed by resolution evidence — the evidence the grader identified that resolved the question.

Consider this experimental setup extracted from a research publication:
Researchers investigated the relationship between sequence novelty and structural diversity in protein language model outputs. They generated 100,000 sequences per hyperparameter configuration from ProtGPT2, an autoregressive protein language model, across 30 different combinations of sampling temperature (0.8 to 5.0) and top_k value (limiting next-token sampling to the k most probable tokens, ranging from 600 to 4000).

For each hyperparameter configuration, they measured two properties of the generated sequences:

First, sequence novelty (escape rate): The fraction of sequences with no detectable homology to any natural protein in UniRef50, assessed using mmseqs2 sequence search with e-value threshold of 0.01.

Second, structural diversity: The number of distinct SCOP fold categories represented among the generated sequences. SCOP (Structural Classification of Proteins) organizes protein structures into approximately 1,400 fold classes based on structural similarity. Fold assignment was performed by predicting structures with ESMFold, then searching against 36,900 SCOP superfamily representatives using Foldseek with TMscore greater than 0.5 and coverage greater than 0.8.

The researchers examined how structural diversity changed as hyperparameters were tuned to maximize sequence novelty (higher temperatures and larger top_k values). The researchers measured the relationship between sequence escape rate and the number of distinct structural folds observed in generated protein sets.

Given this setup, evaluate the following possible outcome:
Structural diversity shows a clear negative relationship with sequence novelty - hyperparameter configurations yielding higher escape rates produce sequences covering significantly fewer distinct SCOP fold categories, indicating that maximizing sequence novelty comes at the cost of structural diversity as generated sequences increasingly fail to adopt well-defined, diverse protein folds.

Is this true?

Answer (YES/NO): YES